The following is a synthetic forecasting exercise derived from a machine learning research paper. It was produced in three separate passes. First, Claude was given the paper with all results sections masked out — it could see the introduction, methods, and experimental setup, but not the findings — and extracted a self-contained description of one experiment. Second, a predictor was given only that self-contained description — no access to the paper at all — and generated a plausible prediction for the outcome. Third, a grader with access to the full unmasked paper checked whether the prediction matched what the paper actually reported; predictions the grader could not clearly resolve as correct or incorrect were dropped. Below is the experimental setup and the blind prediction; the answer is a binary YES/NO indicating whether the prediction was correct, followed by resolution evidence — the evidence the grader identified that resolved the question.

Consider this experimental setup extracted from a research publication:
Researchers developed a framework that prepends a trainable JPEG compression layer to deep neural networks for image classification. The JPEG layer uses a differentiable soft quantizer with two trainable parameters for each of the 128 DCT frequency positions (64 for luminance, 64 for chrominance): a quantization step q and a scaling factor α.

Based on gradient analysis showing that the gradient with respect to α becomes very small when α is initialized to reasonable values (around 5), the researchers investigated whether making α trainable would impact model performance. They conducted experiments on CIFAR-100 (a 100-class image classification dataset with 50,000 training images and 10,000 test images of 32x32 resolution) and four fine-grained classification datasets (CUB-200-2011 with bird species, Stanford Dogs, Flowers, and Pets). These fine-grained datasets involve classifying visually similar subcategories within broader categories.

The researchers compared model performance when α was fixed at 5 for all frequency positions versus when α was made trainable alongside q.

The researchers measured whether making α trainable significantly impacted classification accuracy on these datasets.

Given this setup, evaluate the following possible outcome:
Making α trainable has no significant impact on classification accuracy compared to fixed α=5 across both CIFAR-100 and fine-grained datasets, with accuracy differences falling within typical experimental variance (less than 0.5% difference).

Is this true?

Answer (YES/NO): YES